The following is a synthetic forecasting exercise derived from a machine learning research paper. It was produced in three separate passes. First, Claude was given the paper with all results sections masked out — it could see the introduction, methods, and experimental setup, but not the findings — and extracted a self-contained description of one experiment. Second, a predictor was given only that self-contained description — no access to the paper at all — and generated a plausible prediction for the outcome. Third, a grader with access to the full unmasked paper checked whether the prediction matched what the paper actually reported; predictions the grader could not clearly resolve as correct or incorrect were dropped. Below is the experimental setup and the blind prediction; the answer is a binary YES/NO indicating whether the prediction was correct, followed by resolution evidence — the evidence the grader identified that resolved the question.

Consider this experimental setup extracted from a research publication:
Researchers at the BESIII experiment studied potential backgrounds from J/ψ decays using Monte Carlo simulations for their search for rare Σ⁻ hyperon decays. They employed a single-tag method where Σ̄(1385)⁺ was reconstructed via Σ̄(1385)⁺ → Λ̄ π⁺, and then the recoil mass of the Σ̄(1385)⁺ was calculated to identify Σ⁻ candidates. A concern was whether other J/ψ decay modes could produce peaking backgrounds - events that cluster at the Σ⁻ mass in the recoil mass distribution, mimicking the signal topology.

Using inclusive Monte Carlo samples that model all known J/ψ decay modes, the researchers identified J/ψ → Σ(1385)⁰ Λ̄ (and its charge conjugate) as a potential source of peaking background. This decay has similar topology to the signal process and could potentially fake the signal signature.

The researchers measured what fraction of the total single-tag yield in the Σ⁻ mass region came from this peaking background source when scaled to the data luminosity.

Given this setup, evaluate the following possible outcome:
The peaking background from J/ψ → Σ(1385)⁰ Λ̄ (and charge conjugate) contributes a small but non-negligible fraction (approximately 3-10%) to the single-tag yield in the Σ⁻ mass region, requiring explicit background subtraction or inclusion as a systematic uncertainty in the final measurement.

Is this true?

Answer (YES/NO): NO